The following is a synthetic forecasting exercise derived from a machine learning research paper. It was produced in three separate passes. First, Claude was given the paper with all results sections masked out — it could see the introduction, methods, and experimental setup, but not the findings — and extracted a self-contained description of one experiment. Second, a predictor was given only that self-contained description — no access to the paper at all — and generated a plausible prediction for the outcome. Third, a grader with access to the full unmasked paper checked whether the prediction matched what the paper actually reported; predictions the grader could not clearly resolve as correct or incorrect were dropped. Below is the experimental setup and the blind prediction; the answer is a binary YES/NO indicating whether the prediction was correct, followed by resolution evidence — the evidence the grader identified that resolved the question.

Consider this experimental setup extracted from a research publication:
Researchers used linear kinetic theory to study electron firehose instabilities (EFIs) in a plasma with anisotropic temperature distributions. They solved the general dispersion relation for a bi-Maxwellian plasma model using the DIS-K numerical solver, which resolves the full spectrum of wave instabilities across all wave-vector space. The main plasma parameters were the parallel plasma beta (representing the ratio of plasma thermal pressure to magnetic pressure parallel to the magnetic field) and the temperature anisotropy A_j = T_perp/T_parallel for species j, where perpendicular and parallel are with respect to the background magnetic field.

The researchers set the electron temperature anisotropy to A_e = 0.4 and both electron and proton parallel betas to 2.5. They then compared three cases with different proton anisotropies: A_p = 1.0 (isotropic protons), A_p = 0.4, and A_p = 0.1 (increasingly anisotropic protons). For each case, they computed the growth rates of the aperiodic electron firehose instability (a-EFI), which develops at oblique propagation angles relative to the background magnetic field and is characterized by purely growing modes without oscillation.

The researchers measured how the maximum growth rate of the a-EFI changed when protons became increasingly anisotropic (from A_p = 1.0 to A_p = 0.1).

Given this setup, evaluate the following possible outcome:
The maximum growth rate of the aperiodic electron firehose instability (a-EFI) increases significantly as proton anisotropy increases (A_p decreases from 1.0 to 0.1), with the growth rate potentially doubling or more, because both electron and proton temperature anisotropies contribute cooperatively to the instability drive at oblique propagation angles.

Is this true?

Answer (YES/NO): NO